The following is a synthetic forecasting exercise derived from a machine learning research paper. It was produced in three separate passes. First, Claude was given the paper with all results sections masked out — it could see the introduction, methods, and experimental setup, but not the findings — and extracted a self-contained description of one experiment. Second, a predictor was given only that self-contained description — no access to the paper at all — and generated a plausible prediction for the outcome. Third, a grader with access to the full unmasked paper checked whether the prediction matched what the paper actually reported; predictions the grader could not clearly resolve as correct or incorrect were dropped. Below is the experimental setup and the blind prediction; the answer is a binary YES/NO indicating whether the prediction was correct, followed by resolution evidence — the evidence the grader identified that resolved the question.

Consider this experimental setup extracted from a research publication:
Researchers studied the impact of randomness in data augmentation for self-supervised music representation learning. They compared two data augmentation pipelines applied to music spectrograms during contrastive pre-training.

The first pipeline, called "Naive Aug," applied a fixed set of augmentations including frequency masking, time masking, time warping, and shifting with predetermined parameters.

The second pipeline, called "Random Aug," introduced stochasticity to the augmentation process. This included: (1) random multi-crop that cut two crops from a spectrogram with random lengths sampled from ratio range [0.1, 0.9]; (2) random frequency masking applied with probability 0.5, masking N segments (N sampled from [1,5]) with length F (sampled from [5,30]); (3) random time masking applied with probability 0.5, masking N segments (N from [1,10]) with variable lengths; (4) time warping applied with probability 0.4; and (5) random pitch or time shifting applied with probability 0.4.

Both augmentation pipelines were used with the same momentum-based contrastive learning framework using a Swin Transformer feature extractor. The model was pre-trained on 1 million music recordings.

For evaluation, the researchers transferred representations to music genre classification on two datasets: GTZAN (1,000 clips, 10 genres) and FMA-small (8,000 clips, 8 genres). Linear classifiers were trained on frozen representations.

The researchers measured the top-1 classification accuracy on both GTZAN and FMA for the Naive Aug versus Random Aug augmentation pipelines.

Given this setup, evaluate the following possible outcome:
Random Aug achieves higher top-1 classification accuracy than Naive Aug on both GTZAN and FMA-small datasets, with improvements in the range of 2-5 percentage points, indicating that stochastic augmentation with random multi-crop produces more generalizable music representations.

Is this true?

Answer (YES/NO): YES